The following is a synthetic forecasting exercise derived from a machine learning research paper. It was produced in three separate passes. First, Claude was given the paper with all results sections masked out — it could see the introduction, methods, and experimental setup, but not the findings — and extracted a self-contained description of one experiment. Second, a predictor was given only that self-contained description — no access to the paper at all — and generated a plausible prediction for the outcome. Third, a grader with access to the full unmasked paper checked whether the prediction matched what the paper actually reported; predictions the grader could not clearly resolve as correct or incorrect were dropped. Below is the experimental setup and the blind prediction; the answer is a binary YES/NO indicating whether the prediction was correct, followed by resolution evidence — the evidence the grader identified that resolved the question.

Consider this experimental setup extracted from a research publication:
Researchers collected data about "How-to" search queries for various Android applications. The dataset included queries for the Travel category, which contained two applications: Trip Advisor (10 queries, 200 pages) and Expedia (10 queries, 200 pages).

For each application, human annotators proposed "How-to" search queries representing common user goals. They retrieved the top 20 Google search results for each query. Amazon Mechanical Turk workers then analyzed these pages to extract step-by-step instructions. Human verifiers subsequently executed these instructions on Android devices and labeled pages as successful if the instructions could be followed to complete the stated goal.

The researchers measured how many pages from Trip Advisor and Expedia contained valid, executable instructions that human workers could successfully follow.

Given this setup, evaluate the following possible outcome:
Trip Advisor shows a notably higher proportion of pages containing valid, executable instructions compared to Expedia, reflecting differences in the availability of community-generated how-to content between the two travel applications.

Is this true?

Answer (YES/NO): YES